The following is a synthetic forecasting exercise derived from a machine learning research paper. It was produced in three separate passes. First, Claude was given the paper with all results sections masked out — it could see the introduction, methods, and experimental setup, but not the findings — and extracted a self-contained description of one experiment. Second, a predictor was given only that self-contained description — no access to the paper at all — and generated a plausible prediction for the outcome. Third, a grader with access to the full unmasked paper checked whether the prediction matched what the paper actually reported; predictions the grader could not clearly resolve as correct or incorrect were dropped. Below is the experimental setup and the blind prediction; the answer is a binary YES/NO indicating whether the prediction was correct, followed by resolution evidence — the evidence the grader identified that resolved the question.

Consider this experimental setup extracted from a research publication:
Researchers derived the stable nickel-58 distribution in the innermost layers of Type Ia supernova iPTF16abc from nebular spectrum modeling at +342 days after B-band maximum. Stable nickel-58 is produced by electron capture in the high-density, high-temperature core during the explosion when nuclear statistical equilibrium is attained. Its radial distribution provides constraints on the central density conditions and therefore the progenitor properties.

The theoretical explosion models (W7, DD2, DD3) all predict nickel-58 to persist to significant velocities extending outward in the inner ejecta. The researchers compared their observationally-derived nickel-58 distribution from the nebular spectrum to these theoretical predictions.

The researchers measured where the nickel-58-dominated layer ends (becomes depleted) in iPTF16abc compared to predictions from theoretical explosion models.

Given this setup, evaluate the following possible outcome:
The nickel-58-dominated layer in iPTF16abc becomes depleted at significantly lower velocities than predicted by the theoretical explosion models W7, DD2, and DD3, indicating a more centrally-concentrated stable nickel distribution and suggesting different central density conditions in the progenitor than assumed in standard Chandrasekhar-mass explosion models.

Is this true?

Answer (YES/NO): NO